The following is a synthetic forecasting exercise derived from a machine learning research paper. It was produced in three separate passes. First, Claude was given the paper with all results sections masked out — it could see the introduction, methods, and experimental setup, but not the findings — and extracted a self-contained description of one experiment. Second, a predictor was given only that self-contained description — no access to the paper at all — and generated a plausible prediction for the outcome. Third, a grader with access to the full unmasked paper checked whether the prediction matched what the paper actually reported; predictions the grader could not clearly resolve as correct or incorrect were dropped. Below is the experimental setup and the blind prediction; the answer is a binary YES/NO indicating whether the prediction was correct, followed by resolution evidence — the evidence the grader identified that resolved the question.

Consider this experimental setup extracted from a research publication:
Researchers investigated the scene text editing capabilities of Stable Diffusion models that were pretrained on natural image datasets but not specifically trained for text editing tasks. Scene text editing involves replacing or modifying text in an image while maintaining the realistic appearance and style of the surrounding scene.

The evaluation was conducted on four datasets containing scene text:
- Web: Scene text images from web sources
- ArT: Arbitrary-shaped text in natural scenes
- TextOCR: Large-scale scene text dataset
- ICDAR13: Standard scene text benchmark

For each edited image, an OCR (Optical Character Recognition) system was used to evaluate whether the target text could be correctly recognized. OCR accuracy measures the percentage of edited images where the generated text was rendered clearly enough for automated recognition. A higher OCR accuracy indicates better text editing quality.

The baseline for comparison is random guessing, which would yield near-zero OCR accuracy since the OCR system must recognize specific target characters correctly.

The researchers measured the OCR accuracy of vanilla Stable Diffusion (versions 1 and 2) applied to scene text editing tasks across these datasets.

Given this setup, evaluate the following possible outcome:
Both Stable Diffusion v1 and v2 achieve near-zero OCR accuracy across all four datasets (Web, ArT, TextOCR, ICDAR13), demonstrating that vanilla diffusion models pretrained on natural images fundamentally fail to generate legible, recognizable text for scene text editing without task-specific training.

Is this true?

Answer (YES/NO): NO